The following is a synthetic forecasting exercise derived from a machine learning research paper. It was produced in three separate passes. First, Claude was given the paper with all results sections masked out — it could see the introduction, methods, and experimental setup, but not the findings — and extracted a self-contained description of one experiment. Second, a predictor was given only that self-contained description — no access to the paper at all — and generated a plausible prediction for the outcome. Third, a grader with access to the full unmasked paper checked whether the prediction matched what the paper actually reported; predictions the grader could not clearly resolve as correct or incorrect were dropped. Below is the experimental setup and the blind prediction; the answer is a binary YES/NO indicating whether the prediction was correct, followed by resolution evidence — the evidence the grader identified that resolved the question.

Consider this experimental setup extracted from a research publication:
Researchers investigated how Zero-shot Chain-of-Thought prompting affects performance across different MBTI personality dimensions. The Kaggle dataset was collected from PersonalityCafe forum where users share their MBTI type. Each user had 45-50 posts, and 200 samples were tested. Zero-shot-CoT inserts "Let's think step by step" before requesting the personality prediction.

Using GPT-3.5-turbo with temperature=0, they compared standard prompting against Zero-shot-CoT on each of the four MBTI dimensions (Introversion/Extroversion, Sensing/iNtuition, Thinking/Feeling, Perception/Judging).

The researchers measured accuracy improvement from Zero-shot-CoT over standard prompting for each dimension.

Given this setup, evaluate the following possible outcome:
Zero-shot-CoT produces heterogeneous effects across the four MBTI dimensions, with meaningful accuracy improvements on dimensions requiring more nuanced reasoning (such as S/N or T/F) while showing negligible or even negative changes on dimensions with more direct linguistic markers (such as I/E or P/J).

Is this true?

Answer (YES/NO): NO